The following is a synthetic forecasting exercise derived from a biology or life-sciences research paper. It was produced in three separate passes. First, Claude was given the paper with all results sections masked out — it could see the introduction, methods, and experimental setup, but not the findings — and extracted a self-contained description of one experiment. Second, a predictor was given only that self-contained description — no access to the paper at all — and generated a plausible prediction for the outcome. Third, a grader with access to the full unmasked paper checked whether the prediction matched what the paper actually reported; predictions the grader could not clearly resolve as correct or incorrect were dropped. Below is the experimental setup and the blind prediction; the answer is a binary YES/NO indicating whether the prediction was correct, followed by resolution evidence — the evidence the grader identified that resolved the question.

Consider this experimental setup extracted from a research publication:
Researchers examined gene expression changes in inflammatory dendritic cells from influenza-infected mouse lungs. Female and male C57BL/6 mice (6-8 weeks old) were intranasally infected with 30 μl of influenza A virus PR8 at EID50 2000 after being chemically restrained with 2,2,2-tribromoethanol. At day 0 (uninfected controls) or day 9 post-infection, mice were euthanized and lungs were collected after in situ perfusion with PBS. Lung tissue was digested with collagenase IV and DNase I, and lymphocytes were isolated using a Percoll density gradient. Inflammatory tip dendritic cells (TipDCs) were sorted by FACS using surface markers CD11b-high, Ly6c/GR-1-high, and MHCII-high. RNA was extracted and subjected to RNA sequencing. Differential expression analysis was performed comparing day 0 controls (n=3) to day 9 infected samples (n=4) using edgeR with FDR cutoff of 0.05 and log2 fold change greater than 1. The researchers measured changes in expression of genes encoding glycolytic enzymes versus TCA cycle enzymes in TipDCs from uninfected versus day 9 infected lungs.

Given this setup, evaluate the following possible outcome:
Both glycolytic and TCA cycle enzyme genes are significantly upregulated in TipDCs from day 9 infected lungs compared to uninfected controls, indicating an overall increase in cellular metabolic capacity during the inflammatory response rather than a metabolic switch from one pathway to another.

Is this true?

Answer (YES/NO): NO